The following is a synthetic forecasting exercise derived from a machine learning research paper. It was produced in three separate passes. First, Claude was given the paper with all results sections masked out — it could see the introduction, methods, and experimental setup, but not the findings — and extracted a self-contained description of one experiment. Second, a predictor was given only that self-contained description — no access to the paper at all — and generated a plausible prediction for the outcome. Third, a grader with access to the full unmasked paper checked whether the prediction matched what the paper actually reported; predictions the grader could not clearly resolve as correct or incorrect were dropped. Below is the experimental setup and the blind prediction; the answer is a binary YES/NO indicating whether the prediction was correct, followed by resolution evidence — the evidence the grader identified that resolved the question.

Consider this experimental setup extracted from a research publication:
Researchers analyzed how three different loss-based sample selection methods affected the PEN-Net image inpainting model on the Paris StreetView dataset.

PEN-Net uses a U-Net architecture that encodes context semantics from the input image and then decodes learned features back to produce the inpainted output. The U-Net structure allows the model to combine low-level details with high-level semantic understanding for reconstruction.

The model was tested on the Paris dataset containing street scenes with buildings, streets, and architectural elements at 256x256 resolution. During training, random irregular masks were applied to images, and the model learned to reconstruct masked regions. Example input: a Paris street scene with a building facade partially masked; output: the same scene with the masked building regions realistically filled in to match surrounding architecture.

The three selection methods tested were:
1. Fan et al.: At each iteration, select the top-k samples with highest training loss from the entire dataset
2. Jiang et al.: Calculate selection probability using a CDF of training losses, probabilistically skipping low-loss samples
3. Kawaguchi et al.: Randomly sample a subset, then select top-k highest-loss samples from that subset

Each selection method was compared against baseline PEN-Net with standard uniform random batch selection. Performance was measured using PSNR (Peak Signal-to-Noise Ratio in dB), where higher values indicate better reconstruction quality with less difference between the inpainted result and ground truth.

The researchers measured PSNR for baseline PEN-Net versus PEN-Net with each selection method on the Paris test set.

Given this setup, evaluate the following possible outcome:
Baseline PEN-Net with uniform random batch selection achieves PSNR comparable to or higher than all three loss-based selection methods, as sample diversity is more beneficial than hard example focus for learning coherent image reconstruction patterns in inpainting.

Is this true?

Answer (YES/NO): NO